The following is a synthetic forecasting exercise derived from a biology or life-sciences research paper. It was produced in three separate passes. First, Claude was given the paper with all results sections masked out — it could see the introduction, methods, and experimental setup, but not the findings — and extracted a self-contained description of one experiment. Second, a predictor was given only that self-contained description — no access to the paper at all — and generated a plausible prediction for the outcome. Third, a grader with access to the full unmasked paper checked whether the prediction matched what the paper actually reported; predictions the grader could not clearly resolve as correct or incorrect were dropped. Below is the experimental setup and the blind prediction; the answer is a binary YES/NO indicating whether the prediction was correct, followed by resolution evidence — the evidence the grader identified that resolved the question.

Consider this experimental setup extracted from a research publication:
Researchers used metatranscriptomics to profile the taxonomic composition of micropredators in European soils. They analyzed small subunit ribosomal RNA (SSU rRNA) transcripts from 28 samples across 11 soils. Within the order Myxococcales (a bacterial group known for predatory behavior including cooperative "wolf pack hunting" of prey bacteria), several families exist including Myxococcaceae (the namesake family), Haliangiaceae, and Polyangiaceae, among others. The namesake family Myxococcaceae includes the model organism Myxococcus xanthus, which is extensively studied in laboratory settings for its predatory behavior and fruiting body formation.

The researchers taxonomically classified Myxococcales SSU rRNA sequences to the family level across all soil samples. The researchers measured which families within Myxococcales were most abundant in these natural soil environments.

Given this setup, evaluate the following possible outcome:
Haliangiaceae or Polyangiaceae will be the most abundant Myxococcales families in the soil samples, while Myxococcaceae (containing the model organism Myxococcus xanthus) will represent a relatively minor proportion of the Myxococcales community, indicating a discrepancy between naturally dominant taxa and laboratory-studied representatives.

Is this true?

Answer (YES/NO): YES